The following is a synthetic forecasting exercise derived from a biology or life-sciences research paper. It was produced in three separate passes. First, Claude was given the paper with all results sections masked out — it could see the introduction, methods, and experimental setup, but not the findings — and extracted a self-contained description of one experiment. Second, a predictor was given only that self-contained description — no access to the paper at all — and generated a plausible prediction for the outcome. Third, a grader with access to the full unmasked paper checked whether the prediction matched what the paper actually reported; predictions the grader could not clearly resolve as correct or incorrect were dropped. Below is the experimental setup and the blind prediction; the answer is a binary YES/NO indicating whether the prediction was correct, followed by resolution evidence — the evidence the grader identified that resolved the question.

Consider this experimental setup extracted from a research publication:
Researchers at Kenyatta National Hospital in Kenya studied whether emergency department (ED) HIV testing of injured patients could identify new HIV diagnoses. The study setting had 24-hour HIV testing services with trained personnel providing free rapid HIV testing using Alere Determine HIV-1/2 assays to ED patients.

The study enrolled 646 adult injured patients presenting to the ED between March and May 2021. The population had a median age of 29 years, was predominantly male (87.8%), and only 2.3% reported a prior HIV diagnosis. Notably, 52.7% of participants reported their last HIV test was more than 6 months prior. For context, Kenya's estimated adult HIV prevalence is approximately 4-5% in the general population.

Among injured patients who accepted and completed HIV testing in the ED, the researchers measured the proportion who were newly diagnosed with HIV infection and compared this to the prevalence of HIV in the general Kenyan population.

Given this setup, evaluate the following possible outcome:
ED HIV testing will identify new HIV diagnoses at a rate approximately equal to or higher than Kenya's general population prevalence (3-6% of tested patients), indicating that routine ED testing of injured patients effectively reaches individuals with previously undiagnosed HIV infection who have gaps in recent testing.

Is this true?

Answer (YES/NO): YES